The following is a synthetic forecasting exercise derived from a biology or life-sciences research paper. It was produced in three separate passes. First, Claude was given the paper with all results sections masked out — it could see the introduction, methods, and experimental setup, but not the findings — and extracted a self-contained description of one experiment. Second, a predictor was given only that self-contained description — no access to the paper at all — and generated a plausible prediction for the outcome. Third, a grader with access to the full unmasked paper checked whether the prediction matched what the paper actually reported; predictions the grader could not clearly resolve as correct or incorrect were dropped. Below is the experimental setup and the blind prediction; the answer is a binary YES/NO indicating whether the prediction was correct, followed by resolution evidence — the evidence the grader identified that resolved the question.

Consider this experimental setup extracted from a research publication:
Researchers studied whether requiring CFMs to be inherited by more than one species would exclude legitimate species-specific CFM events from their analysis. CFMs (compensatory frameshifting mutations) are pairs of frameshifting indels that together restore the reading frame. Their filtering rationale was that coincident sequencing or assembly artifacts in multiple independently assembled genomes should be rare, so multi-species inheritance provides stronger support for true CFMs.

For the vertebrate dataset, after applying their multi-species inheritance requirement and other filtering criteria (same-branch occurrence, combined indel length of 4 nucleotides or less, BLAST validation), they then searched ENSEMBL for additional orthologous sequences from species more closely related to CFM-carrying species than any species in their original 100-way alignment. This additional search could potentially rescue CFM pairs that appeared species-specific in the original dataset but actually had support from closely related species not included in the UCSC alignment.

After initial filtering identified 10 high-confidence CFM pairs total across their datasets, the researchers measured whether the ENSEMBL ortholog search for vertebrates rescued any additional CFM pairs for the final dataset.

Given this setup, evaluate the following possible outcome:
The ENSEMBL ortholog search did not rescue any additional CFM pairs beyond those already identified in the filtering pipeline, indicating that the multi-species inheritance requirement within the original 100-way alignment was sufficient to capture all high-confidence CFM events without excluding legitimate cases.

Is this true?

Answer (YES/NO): NO